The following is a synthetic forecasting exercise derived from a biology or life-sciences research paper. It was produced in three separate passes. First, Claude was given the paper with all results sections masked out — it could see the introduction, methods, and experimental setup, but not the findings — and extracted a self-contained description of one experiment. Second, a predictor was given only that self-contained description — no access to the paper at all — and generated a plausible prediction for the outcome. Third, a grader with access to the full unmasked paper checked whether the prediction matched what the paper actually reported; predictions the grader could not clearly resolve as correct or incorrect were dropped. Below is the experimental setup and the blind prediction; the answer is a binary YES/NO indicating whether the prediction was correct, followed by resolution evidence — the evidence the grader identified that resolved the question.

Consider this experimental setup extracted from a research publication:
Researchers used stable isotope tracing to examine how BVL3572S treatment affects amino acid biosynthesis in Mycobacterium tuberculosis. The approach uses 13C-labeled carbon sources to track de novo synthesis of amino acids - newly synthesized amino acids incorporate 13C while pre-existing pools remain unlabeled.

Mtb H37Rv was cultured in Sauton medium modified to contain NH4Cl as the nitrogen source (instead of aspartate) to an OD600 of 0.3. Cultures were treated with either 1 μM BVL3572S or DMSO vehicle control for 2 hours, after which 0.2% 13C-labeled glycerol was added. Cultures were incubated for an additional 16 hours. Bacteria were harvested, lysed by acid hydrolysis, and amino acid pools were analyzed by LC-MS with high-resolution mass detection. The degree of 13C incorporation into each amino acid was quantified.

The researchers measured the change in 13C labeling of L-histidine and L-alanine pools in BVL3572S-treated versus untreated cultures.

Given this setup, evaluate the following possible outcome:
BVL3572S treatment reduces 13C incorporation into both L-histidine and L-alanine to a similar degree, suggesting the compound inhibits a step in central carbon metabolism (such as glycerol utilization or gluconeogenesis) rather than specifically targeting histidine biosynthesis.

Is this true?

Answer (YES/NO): NO